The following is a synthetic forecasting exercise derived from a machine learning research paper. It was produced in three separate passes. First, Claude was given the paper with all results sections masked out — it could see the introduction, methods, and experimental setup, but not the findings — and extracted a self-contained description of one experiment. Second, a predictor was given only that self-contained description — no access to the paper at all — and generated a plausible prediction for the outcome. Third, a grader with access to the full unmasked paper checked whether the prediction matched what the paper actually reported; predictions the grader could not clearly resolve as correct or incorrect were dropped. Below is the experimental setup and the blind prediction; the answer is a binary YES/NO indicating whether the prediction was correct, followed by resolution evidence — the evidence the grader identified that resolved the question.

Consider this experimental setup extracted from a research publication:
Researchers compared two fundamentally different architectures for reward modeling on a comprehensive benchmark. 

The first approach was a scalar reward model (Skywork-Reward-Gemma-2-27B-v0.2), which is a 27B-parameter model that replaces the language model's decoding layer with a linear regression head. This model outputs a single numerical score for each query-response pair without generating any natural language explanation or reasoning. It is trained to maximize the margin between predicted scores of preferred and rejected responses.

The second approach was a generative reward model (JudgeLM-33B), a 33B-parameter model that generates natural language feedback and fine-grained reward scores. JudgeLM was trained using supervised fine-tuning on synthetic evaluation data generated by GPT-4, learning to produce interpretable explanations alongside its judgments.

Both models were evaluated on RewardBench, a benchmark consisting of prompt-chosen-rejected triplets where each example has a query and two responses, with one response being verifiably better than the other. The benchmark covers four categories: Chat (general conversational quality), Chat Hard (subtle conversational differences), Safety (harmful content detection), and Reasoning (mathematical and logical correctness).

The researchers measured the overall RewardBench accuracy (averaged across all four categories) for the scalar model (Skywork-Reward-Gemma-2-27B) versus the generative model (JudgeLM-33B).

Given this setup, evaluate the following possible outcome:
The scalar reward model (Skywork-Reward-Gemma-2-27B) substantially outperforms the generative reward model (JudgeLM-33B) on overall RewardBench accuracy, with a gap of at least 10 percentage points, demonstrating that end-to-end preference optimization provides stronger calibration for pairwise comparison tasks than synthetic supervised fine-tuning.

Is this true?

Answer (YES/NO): YES